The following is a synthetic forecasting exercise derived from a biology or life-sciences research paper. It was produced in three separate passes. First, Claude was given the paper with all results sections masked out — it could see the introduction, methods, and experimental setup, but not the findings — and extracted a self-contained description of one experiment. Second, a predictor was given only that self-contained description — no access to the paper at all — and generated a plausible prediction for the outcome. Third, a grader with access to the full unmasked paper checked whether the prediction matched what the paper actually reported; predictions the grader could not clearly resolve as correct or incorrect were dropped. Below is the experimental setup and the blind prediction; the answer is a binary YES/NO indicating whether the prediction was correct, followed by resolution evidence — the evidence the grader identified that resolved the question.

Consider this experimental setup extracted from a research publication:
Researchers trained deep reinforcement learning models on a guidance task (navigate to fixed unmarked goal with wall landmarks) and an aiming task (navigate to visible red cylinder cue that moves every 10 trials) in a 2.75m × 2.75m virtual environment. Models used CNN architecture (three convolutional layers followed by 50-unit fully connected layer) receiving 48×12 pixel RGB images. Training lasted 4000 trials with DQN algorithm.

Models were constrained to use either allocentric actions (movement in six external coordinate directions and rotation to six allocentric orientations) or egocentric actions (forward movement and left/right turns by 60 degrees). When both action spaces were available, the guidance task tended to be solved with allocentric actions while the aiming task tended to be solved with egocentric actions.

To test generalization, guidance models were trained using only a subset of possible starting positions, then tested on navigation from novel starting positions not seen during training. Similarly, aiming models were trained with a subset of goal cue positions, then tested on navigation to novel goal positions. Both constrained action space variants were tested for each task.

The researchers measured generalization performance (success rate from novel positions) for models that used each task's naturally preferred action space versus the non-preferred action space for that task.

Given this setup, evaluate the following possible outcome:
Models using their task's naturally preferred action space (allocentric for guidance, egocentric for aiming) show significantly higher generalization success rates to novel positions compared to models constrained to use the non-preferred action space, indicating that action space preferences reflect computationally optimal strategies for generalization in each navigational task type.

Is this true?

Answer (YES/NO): YES